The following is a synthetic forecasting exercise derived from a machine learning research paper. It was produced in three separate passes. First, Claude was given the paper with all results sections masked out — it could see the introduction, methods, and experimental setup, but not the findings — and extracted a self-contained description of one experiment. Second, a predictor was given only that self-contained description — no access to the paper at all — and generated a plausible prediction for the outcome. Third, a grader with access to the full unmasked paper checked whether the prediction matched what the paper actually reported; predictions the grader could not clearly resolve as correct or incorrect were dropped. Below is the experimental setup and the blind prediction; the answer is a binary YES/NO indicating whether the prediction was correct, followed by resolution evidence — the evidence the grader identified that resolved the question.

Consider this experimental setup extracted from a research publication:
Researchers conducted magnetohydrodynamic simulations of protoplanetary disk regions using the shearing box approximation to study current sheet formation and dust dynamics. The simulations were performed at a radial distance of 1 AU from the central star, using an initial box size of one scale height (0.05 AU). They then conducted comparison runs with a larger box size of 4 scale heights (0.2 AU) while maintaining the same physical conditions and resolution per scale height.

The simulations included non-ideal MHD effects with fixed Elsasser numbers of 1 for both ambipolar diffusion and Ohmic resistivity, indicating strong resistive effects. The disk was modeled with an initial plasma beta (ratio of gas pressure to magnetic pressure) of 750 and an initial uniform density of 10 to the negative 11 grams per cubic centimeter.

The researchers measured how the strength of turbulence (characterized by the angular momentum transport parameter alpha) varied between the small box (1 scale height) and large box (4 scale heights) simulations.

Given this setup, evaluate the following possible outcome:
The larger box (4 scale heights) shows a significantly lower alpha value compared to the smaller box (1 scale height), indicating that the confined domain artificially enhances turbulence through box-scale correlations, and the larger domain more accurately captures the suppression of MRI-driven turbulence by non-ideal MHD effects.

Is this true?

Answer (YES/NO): YES